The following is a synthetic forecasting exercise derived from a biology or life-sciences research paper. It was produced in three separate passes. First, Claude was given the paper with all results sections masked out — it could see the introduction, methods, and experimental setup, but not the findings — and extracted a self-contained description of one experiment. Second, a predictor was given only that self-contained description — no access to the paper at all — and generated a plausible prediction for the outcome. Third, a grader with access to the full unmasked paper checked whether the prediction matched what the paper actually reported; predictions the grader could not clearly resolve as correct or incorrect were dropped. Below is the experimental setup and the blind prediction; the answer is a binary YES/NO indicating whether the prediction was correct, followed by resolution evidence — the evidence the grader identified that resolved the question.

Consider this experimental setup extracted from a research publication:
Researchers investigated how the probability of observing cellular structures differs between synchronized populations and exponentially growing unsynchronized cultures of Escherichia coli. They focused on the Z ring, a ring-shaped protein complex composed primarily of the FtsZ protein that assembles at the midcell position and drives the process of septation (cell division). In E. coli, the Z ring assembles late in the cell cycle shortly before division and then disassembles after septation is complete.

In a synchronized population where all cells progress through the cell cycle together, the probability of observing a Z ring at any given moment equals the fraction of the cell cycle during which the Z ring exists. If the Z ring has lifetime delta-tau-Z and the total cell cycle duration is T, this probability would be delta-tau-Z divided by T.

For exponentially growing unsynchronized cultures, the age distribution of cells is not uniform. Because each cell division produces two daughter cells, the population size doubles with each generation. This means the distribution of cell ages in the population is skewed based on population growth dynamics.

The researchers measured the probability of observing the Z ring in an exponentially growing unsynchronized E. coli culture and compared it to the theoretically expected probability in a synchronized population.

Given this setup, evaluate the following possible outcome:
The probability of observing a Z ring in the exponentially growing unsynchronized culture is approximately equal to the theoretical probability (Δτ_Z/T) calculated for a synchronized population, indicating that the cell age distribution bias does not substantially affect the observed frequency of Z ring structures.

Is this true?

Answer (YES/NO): NO